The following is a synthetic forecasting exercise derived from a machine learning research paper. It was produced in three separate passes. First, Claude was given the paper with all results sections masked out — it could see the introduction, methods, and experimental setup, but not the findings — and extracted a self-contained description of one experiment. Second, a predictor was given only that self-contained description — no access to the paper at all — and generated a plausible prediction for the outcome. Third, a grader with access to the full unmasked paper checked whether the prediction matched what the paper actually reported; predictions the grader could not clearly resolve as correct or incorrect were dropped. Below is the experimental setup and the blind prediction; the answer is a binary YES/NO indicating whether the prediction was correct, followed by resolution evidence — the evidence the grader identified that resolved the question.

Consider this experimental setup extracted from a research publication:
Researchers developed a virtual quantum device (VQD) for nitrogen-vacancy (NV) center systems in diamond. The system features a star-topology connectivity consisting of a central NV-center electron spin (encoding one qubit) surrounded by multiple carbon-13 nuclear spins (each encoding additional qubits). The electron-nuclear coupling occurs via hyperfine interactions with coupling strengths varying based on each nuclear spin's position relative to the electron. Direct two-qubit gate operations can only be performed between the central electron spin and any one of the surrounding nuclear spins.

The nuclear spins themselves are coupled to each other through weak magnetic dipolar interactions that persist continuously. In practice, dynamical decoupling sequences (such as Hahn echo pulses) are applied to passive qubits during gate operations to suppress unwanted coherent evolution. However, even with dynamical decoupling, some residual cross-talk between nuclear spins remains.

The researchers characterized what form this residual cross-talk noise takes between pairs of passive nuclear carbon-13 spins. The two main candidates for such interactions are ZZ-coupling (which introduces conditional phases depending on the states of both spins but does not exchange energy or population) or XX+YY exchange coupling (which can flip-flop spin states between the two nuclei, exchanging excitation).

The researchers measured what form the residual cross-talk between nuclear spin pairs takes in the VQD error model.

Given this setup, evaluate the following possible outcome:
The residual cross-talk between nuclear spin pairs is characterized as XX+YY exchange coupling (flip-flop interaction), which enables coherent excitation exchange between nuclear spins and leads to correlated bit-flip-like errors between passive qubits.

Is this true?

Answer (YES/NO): NO